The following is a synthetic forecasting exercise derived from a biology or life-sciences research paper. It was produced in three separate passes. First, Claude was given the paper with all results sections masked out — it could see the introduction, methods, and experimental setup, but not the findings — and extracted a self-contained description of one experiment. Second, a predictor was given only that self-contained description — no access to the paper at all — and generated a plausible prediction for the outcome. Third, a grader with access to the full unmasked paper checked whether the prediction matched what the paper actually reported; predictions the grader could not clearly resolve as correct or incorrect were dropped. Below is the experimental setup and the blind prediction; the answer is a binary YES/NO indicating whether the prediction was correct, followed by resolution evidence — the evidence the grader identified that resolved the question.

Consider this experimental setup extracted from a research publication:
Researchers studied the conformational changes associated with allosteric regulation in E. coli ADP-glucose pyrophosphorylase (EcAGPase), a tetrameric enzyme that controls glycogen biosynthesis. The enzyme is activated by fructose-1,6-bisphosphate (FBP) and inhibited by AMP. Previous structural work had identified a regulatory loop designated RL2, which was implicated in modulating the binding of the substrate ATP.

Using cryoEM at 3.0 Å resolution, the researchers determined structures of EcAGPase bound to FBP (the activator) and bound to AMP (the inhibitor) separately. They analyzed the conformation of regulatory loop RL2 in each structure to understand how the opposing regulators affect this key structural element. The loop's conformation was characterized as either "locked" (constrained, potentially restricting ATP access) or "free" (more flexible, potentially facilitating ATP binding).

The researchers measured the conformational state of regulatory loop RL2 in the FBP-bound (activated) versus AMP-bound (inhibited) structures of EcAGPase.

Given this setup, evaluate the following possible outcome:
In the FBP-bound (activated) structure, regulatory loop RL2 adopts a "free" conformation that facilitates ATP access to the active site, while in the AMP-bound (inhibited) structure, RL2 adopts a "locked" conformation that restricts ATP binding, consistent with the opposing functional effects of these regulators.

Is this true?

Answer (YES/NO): YES